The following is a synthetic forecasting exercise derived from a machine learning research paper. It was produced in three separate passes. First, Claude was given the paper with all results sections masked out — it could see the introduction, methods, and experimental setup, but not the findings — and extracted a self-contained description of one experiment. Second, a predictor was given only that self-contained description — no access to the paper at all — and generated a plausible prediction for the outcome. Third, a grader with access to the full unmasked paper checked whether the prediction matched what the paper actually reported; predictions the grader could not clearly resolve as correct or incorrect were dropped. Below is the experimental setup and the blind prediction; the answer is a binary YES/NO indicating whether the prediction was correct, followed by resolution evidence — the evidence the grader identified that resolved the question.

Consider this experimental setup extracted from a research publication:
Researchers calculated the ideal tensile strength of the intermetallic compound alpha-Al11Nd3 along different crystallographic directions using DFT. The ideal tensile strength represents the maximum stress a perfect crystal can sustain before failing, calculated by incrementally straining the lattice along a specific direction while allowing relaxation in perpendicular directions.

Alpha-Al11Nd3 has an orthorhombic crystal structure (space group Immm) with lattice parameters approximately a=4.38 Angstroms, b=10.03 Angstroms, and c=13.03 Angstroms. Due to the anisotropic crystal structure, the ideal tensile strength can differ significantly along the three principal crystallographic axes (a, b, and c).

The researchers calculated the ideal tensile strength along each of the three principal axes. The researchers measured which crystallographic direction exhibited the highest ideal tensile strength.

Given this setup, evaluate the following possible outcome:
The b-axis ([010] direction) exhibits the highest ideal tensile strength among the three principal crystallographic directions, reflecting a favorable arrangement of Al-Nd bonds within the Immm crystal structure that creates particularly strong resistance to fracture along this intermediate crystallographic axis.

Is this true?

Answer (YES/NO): NO